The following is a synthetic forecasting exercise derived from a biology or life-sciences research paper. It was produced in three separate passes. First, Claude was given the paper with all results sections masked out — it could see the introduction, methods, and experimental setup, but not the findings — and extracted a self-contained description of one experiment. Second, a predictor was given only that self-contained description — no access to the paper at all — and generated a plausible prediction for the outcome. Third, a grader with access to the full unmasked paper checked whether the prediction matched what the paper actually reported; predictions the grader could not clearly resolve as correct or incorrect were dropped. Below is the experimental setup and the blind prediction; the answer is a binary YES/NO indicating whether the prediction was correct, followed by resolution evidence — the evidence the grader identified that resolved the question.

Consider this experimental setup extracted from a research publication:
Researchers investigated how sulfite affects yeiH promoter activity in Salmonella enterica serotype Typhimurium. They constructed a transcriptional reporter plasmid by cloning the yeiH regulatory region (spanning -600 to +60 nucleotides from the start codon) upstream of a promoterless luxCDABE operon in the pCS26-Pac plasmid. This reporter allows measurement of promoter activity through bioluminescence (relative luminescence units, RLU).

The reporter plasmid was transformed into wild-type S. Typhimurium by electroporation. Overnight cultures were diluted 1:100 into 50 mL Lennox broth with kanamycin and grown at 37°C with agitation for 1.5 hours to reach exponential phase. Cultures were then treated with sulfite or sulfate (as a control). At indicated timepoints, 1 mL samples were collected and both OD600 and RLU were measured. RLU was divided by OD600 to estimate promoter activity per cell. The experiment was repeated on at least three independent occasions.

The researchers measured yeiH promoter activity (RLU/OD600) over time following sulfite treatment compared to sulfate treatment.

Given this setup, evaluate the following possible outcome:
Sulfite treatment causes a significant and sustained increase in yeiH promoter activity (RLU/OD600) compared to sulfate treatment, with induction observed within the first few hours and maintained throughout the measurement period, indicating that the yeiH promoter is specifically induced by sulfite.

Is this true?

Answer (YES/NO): YES